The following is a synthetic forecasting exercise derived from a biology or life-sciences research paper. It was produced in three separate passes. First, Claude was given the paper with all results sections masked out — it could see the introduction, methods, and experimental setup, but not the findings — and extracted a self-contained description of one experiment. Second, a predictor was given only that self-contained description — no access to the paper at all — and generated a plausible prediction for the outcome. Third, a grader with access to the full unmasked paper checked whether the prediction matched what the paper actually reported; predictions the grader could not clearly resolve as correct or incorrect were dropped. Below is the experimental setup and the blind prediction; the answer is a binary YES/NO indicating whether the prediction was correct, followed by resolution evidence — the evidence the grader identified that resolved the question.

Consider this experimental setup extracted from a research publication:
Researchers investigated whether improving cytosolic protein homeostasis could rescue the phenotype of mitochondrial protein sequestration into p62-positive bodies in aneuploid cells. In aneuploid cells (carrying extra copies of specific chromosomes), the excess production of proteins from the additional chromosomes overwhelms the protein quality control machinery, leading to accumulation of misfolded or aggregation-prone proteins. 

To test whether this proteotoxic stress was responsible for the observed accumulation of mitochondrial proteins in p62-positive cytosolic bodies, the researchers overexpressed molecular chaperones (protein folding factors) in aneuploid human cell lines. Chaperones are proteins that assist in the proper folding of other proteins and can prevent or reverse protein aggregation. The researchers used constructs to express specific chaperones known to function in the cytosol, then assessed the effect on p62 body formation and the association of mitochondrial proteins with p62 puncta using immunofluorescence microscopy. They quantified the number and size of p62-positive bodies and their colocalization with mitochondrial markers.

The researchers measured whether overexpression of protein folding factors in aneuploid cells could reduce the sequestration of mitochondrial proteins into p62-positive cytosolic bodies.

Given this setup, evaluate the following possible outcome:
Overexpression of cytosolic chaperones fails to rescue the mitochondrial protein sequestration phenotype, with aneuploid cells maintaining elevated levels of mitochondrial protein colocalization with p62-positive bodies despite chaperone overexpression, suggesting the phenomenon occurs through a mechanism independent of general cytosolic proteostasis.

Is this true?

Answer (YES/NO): NO